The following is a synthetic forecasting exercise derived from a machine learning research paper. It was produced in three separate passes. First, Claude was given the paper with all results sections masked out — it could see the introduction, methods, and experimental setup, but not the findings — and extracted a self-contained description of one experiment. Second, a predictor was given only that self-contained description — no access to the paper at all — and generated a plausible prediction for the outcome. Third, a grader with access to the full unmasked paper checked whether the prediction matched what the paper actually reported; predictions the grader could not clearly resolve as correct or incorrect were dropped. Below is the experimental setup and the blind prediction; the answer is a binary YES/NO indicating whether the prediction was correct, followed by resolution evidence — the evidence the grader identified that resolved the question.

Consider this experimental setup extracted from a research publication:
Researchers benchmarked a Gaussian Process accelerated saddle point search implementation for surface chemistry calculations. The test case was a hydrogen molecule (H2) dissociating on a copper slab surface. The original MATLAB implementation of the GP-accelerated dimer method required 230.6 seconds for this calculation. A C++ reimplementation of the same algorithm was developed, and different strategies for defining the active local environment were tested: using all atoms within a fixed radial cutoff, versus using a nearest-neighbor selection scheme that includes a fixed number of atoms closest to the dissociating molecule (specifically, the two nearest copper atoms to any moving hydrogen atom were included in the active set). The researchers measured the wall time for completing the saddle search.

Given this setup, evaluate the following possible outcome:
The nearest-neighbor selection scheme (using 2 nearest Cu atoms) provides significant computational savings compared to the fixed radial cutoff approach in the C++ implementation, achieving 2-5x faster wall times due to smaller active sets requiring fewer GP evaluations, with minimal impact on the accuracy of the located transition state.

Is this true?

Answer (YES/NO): YES